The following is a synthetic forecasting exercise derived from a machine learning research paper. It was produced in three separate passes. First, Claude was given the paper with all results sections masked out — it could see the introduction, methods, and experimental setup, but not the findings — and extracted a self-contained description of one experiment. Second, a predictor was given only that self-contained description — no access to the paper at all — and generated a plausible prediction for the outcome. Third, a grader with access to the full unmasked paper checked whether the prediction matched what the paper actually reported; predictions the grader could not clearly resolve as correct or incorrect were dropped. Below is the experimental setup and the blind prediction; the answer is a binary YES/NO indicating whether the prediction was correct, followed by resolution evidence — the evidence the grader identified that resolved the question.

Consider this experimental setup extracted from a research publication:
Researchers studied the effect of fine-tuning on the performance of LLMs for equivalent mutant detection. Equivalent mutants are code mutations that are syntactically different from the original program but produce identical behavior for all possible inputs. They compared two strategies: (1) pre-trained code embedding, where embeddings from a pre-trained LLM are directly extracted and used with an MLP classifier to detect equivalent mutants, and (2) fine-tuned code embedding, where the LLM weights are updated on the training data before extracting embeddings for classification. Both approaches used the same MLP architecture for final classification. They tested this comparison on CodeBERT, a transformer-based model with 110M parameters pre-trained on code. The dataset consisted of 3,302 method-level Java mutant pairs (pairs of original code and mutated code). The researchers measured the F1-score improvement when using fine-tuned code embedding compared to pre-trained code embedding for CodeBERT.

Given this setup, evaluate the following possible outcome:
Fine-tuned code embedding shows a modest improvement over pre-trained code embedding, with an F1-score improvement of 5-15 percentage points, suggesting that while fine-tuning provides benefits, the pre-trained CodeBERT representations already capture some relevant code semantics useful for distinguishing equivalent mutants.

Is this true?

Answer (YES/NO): NO